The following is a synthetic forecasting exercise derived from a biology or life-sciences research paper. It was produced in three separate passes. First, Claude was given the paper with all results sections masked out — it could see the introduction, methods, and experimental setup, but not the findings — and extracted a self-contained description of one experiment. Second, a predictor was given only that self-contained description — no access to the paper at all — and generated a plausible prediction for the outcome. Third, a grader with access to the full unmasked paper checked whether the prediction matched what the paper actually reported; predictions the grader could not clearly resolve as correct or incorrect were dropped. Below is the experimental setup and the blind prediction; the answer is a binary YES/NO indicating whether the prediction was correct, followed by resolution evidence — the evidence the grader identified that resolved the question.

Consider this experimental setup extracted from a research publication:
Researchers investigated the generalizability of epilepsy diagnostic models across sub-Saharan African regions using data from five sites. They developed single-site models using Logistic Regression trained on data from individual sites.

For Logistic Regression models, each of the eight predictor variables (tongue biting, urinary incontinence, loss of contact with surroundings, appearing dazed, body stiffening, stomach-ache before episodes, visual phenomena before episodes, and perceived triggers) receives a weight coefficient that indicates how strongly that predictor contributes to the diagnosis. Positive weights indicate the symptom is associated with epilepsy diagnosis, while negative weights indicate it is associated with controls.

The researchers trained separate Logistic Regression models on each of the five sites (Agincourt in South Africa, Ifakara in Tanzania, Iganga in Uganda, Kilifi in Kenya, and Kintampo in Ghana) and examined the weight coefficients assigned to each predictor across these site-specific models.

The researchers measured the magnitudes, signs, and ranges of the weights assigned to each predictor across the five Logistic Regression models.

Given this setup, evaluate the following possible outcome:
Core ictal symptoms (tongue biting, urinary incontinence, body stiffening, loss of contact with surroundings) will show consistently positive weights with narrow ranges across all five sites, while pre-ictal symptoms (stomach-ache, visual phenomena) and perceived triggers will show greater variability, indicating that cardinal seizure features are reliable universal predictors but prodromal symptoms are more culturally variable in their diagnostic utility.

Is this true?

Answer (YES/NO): NO